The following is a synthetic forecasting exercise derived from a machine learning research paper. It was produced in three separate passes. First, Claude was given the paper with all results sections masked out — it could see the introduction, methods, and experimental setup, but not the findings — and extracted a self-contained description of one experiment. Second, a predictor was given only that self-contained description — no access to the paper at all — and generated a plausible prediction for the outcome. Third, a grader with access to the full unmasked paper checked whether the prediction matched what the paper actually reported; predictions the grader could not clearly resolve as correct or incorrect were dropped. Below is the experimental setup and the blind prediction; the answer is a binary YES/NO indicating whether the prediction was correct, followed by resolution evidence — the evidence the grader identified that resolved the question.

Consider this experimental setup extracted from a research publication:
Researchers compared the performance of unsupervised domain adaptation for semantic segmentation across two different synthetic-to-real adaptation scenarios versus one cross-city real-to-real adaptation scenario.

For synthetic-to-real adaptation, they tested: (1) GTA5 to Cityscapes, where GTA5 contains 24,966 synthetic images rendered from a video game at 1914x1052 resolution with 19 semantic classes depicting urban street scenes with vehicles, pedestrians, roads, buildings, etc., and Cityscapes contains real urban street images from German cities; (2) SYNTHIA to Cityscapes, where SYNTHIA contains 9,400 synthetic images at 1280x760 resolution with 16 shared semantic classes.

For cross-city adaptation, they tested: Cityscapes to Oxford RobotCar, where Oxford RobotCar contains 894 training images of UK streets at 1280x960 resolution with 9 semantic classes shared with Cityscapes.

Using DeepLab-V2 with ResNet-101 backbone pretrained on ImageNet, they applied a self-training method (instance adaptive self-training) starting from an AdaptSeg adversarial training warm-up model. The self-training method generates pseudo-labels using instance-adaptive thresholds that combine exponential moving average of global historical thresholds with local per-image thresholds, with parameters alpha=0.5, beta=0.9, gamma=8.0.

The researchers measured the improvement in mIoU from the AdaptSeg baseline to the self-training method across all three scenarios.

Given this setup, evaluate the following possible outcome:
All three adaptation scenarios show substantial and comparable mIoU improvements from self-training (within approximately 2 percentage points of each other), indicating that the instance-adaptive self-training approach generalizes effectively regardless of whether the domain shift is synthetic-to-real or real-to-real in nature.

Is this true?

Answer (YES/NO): NO